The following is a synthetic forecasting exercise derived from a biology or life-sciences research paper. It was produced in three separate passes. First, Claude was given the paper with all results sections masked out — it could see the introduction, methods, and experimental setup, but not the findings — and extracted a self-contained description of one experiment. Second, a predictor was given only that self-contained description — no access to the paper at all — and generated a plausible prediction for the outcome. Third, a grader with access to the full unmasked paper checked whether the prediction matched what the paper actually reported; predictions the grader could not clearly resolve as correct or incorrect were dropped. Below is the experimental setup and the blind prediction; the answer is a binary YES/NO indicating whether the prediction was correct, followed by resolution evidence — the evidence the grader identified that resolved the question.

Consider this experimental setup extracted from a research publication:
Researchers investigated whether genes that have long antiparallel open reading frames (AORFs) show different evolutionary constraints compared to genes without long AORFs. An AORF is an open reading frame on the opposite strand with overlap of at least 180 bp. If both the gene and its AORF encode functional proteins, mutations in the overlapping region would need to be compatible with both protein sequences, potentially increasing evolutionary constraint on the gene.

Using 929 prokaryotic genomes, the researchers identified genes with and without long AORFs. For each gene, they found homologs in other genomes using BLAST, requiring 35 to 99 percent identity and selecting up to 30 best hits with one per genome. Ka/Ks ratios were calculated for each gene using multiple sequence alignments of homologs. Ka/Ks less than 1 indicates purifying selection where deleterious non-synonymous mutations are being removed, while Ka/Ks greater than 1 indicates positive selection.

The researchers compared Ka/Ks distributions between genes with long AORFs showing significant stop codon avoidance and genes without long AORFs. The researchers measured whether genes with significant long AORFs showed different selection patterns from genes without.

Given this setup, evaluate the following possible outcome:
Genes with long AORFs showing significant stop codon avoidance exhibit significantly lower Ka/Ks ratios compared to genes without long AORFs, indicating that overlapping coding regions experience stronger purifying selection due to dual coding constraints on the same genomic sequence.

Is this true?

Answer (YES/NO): NO